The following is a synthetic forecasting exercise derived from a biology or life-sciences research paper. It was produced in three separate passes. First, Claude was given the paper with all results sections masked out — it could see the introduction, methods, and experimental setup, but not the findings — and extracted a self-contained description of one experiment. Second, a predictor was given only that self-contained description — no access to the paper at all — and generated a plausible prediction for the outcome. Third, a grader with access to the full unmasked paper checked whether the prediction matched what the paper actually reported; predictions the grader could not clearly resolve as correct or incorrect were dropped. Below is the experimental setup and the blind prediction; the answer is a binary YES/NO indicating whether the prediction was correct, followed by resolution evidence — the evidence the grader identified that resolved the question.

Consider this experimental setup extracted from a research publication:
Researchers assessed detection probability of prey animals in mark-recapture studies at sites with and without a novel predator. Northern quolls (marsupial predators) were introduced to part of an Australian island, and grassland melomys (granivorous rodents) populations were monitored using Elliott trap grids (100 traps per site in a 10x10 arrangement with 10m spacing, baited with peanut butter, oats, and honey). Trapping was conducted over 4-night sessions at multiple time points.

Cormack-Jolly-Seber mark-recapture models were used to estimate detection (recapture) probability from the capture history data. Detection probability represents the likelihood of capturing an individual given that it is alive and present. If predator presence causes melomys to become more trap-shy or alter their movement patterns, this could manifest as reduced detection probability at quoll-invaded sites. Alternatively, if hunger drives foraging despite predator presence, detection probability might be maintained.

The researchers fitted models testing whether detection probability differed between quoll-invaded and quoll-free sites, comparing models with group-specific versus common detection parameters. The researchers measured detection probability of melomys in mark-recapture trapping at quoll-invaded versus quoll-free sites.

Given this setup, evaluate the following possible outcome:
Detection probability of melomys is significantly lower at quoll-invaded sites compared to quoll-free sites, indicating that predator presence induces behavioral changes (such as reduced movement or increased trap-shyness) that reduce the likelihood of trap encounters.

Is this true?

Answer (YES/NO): NO